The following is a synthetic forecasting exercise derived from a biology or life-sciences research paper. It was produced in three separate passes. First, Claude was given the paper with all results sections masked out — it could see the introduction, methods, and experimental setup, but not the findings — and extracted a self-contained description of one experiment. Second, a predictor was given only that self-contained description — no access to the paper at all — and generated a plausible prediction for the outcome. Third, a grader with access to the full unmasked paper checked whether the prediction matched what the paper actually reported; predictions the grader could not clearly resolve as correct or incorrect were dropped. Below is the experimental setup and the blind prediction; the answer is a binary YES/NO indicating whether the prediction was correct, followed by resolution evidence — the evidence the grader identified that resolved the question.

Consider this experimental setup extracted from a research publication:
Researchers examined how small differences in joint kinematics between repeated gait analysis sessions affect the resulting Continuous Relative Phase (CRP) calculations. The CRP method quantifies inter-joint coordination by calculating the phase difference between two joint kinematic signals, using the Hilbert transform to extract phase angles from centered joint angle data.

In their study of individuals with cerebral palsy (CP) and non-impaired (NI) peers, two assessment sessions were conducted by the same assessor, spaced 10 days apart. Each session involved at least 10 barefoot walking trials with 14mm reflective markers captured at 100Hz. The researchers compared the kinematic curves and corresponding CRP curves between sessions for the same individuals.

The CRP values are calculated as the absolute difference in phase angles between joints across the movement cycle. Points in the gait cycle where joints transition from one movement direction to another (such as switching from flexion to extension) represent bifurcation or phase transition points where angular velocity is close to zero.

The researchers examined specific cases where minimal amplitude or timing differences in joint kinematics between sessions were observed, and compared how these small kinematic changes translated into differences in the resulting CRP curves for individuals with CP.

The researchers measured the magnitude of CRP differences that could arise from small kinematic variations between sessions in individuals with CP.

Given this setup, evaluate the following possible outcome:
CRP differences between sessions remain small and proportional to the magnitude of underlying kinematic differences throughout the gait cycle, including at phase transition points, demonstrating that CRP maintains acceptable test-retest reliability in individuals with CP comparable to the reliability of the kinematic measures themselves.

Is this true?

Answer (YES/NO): NO